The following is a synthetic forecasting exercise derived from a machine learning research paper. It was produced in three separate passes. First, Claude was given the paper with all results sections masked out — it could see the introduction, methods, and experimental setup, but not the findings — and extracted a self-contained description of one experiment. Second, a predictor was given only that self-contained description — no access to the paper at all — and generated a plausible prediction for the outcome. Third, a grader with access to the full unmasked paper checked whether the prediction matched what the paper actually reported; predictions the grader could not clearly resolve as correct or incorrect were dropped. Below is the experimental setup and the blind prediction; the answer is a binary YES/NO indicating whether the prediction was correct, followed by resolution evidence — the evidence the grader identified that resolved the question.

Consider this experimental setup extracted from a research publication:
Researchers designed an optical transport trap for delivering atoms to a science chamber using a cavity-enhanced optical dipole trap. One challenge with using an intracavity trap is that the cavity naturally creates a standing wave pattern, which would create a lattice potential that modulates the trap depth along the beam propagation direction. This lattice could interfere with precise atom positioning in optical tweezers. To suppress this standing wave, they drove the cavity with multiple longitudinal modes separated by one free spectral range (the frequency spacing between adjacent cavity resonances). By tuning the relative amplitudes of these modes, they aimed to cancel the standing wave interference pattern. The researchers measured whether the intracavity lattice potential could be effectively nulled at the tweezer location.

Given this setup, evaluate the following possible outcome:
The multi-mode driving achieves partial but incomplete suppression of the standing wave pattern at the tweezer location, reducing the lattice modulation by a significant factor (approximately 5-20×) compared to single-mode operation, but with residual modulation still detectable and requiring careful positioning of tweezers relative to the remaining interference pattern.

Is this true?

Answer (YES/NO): NO